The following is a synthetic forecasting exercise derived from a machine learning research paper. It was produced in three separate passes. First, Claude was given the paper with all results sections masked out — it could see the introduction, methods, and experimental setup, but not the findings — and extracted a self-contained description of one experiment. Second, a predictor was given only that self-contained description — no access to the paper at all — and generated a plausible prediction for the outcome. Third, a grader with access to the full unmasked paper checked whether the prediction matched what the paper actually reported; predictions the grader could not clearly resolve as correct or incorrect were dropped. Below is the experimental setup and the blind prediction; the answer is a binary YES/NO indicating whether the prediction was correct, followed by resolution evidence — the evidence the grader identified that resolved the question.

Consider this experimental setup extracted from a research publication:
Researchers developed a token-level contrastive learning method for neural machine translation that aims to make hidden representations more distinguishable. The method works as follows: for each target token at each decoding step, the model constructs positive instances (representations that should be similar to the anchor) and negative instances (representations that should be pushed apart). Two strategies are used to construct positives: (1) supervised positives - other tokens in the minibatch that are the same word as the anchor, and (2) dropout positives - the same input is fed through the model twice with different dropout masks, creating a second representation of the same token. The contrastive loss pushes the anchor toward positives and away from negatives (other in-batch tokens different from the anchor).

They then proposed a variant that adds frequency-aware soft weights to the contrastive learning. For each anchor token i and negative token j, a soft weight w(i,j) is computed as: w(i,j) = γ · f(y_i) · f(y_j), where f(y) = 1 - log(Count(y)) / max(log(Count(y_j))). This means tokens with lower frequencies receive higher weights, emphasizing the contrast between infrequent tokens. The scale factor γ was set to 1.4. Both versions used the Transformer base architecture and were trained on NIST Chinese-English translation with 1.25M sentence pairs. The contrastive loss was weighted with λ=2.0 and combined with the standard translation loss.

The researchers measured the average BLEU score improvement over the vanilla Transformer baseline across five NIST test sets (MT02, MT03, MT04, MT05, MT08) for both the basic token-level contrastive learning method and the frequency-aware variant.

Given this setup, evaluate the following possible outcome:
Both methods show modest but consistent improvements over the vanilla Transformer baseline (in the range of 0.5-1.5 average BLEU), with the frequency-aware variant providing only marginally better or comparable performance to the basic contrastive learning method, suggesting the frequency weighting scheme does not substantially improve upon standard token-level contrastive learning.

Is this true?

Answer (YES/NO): NO